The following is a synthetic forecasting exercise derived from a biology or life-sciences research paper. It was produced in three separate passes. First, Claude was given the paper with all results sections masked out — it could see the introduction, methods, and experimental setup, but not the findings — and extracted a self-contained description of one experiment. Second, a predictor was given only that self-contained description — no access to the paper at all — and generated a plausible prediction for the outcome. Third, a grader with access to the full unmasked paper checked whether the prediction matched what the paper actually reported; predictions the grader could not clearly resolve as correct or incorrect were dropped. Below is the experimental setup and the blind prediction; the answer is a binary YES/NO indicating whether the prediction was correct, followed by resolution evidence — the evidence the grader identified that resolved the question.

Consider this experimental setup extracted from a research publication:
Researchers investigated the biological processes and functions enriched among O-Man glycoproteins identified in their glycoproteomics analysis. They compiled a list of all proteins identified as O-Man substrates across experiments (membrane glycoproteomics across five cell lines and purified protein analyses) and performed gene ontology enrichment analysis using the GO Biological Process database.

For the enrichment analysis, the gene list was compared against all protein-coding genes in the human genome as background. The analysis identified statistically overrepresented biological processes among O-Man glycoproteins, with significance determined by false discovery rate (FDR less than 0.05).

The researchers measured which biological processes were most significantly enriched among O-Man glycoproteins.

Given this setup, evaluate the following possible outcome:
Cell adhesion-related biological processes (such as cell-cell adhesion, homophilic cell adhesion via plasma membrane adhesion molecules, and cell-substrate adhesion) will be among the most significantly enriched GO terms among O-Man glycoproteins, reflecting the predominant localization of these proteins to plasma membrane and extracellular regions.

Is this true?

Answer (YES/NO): YES